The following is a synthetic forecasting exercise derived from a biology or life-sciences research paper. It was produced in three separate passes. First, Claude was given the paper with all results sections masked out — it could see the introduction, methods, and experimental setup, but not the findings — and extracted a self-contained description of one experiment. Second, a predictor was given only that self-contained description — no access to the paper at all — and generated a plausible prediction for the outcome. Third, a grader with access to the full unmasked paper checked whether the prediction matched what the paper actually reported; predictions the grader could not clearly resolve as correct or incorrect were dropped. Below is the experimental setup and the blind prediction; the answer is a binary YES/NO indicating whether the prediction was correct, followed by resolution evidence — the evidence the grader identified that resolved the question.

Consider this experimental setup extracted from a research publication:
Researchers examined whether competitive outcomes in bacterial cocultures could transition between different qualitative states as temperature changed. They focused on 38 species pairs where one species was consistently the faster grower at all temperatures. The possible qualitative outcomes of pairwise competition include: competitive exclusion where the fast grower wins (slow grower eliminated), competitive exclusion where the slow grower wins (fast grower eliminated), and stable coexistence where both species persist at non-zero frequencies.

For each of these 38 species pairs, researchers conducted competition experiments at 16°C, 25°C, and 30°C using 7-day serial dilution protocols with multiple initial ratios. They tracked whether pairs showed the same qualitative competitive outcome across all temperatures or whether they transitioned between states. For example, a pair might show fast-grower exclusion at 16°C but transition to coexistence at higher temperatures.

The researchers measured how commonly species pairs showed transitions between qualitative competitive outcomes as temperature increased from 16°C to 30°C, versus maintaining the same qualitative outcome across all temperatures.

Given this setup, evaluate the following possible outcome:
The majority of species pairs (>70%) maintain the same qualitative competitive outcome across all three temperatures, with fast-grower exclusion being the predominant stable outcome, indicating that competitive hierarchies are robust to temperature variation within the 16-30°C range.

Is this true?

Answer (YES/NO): NO